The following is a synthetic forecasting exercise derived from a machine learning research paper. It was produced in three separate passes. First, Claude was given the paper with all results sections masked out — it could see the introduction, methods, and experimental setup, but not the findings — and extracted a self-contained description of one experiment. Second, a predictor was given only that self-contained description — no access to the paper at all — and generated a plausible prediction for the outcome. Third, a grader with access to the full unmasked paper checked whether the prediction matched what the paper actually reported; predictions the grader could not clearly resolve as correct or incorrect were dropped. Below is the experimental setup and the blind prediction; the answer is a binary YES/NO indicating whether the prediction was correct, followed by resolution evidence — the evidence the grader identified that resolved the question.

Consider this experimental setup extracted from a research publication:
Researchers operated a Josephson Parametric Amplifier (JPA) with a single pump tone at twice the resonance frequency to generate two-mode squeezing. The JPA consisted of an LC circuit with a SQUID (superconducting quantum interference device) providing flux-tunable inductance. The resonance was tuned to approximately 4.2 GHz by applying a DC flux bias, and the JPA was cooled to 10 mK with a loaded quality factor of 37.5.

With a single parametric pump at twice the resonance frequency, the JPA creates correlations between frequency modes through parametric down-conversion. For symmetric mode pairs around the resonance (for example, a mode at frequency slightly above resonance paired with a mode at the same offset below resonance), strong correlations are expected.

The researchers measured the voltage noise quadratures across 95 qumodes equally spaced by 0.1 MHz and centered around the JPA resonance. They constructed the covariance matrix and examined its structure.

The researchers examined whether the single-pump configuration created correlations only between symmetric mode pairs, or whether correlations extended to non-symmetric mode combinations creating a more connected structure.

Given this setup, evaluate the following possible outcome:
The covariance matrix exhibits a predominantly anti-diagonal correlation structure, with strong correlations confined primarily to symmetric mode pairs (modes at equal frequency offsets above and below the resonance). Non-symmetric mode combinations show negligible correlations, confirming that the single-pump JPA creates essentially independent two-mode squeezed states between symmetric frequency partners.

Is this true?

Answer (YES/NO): YES